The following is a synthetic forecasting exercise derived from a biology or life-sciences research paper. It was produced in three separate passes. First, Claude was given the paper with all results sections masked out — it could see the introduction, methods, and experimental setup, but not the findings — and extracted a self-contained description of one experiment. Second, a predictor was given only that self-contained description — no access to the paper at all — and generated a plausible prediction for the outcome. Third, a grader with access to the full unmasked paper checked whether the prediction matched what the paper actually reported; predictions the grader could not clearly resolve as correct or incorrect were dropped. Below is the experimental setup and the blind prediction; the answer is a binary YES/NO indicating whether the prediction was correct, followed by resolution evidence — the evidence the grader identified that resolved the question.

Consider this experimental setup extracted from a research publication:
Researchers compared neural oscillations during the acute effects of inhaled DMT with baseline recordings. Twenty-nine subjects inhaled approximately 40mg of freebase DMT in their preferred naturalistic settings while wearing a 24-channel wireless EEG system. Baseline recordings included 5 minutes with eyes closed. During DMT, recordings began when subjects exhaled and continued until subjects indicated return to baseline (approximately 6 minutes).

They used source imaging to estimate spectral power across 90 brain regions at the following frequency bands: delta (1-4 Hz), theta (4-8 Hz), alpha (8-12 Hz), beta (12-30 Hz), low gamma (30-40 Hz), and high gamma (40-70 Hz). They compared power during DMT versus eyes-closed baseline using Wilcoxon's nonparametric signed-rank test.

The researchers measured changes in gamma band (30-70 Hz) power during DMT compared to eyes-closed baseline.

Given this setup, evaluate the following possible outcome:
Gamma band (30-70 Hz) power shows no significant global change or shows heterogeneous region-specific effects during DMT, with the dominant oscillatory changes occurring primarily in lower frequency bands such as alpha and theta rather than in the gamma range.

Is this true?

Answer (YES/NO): NO